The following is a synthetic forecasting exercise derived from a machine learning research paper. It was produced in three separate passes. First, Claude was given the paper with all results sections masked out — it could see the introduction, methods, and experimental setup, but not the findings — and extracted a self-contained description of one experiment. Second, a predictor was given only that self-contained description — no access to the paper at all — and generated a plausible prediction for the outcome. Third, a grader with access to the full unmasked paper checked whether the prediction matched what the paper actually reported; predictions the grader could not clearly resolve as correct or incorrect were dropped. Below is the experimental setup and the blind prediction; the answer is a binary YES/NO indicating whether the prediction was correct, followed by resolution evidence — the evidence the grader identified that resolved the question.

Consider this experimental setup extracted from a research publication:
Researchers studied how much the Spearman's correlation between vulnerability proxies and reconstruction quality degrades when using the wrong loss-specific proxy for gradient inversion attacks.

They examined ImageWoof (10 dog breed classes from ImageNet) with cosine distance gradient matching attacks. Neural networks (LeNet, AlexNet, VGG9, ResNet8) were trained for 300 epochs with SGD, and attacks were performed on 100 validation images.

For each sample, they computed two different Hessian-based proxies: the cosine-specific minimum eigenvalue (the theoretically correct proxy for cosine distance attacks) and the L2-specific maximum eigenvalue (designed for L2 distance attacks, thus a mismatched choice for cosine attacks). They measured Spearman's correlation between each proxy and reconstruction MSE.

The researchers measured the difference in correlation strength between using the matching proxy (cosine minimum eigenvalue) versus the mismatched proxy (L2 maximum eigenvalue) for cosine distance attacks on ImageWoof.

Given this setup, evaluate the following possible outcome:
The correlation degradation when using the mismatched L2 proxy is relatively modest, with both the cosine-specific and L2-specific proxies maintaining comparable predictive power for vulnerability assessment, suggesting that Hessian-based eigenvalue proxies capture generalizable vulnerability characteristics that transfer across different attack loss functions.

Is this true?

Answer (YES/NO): NO